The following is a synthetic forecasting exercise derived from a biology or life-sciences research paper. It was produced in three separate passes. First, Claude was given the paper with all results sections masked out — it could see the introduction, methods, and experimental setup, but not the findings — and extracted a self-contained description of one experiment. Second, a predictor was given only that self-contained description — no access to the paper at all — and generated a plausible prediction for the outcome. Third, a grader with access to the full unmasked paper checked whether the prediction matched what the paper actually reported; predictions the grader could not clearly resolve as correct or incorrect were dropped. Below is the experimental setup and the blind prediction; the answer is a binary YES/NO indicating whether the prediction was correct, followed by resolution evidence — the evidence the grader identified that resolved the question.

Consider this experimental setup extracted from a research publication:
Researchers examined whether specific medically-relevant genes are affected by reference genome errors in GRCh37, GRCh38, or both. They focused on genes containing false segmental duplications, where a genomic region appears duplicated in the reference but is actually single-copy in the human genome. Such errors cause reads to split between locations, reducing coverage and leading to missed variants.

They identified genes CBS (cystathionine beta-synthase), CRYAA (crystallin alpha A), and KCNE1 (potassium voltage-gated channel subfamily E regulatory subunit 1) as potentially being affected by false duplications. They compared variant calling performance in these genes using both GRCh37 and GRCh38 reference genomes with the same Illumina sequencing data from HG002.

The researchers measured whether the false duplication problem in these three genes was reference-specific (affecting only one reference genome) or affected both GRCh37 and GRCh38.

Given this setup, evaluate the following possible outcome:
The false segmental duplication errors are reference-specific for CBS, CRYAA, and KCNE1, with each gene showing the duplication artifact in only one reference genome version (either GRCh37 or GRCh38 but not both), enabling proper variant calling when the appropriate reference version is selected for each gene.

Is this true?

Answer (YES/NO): YES